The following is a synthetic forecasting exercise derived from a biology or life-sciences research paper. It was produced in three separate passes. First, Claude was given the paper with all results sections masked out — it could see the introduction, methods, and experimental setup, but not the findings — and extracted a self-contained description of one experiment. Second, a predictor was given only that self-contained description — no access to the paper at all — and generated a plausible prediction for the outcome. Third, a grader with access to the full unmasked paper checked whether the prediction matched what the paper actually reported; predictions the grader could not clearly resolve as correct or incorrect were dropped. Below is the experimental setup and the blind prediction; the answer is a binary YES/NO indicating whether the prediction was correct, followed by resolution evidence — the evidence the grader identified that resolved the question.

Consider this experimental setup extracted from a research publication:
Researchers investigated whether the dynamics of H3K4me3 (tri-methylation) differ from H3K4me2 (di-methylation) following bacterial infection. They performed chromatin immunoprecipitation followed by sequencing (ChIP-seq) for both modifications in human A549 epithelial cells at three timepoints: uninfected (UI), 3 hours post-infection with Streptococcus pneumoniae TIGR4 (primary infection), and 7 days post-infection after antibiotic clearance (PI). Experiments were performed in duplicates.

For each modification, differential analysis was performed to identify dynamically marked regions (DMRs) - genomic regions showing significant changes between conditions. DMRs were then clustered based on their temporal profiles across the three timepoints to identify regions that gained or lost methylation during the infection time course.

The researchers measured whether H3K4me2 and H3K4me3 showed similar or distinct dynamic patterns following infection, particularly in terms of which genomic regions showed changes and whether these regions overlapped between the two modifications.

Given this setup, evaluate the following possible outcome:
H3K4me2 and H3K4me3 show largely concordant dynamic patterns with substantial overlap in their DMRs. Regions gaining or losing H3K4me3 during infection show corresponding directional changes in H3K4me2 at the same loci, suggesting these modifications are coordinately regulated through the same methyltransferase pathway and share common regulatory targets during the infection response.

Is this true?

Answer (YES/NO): NO